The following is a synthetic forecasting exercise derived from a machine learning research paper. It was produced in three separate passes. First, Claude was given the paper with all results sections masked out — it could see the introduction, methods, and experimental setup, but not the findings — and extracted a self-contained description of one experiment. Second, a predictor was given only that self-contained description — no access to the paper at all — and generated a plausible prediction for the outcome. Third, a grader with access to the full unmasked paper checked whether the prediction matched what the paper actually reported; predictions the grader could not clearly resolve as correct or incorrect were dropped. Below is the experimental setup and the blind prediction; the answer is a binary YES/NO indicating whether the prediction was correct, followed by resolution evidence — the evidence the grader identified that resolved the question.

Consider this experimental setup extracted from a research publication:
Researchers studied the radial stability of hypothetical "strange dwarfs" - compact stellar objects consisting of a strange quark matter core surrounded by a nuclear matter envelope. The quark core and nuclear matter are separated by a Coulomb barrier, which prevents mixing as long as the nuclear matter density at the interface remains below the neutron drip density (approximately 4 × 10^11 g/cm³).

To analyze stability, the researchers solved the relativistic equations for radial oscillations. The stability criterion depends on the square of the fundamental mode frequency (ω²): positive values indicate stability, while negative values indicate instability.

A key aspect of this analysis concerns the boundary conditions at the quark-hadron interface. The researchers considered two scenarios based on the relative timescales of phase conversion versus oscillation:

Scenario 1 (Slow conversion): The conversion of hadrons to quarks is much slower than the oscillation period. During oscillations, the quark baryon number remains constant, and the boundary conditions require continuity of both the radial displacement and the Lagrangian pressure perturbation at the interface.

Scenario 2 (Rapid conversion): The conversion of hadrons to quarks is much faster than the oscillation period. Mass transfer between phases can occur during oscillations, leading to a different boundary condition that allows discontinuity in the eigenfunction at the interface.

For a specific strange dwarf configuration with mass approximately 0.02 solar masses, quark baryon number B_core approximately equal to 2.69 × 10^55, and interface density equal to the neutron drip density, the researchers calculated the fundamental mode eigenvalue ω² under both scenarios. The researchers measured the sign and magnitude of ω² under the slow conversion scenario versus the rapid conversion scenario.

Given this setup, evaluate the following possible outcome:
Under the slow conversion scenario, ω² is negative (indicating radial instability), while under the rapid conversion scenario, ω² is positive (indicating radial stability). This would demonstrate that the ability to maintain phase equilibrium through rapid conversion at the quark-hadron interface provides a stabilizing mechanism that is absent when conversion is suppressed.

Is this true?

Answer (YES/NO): NO